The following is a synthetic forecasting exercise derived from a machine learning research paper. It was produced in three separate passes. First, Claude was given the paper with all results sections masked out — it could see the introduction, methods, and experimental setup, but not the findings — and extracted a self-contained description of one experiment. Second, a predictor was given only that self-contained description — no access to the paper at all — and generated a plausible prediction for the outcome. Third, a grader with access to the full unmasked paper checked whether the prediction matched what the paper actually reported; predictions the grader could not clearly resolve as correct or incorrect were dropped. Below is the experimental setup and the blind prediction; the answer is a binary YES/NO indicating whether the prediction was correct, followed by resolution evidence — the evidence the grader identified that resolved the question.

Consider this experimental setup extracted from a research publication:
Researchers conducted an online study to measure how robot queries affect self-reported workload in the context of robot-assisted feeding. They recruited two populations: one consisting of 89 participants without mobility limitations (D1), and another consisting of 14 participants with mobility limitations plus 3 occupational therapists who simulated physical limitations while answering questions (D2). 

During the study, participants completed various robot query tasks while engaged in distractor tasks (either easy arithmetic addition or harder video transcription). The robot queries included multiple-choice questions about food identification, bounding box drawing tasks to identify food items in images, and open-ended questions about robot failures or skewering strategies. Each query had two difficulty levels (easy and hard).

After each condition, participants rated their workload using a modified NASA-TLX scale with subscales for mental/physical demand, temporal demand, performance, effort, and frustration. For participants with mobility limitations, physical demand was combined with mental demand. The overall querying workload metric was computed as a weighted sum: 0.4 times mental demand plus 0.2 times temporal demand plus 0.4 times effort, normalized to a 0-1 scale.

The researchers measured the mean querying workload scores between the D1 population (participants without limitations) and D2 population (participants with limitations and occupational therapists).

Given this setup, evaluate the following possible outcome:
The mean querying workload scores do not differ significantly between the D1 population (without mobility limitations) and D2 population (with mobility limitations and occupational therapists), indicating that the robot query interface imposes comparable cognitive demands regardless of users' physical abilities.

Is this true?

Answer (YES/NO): NO